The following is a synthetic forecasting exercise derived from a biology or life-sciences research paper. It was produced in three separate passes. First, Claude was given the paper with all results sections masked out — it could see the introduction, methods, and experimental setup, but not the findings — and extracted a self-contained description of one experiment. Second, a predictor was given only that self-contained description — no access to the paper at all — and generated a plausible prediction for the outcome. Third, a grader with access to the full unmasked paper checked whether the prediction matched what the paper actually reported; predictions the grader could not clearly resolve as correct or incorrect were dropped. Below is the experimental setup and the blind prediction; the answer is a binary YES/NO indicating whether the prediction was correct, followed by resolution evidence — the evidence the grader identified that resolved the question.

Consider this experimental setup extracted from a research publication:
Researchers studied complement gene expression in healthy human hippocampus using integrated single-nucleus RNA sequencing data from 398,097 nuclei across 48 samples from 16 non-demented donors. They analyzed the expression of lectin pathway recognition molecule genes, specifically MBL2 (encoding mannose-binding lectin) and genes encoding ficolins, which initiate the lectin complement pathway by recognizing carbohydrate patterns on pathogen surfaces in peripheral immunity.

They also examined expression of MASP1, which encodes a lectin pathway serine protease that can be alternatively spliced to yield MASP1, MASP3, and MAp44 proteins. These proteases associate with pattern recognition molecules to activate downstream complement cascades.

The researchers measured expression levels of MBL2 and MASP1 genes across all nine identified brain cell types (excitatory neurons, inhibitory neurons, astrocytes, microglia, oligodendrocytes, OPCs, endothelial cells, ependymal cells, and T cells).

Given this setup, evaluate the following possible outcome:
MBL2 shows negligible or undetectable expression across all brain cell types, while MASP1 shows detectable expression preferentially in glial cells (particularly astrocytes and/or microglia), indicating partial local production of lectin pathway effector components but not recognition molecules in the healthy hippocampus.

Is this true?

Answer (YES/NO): YES